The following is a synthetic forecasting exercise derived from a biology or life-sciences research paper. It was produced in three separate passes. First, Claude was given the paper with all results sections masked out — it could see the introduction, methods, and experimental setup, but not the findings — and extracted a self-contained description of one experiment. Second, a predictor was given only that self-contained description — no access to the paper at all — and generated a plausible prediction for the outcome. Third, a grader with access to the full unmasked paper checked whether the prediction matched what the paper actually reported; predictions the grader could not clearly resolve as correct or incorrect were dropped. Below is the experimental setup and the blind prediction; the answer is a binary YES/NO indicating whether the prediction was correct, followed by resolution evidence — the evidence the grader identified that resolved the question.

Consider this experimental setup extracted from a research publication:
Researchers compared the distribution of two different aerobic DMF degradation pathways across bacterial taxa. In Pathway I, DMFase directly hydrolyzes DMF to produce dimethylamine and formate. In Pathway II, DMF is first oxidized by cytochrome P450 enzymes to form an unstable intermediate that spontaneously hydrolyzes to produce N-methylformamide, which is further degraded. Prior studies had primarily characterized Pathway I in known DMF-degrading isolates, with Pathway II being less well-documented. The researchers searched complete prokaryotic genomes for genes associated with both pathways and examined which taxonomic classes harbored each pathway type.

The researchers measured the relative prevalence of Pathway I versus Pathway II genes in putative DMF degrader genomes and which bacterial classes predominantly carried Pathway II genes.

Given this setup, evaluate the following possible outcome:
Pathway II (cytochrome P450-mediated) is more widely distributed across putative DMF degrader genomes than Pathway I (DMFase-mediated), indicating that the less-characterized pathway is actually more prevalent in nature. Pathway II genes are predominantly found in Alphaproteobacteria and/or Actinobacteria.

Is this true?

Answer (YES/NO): NO